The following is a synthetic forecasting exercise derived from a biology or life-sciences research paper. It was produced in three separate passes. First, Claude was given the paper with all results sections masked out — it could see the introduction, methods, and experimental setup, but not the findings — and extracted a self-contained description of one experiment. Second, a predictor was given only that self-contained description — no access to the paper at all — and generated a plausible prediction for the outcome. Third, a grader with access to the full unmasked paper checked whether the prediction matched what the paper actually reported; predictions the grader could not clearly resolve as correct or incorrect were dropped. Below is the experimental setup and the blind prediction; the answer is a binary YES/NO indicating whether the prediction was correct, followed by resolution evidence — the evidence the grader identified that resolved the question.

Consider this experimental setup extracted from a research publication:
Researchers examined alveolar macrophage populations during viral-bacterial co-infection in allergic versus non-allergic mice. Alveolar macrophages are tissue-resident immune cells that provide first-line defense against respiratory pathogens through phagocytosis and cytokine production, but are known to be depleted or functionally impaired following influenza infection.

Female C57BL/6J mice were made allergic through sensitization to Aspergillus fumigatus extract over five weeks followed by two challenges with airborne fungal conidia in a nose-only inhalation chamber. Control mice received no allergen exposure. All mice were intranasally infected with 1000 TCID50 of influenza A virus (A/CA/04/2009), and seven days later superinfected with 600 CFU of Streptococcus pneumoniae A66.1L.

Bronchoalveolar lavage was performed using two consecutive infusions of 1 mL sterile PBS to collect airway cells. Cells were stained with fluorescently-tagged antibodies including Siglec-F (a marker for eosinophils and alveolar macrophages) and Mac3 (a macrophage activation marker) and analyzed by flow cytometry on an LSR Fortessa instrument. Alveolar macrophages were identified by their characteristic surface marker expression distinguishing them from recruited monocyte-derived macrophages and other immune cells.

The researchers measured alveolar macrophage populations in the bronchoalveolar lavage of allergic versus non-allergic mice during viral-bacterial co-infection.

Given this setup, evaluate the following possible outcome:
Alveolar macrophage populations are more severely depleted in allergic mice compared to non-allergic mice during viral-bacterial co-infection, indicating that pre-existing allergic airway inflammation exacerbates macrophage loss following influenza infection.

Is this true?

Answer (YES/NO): NO